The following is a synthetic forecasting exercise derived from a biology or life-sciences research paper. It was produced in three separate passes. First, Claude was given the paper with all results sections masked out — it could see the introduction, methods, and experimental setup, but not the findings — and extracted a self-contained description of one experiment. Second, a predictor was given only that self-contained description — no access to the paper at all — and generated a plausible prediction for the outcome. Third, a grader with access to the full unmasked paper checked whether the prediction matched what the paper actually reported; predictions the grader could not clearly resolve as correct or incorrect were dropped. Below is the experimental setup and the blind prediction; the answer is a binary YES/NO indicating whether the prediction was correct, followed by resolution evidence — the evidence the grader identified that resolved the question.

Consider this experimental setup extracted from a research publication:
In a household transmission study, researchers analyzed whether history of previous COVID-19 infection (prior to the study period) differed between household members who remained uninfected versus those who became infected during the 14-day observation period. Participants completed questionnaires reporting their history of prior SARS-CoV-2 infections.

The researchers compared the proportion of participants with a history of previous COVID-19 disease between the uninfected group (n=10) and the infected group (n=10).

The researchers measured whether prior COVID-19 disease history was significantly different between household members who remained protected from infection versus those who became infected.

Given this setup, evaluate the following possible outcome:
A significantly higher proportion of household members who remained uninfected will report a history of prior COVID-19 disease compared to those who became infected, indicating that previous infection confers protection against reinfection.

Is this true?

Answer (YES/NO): NO